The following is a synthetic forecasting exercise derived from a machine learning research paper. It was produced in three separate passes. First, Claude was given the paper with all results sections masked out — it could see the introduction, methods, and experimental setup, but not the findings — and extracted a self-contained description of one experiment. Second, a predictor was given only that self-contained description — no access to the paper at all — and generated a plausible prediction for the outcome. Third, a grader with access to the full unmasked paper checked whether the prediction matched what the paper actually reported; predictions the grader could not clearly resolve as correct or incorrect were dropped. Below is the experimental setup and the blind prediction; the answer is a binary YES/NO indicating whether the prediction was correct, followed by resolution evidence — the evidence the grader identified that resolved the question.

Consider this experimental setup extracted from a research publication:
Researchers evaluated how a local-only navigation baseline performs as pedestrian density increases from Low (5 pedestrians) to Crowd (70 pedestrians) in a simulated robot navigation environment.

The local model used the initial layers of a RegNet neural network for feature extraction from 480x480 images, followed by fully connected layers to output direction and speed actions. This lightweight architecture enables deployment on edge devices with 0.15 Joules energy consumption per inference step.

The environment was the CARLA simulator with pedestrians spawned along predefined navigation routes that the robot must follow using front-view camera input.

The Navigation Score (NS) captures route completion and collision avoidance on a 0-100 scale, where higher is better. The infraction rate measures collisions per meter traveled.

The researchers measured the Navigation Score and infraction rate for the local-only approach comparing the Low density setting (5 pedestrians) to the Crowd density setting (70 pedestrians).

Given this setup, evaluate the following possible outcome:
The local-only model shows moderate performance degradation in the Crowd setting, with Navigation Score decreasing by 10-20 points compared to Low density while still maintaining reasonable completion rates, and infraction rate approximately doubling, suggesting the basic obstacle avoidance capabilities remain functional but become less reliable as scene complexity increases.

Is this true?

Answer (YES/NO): NO